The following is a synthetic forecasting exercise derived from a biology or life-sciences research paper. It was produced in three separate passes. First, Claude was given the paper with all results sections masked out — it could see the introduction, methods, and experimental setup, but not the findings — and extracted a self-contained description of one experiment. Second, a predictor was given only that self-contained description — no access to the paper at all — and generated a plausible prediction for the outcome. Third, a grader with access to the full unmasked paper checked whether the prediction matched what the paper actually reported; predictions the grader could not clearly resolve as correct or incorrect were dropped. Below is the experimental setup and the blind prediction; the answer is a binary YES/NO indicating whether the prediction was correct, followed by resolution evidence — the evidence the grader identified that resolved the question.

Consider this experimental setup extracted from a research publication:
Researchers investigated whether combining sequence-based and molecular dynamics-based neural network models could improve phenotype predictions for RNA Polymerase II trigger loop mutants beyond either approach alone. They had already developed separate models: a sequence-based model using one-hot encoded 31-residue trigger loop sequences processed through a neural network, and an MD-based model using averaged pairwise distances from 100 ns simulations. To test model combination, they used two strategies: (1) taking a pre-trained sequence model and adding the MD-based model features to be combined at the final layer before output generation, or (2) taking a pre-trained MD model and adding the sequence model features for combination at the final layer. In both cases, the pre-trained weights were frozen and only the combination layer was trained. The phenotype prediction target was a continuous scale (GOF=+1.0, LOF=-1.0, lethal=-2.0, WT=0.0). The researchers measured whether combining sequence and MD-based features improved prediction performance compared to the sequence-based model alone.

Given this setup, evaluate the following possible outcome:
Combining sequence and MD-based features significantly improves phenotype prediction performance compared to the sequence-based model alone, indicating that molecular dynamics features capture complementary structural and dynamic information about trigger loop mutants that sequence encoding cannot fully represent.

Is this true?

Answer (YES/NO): NO